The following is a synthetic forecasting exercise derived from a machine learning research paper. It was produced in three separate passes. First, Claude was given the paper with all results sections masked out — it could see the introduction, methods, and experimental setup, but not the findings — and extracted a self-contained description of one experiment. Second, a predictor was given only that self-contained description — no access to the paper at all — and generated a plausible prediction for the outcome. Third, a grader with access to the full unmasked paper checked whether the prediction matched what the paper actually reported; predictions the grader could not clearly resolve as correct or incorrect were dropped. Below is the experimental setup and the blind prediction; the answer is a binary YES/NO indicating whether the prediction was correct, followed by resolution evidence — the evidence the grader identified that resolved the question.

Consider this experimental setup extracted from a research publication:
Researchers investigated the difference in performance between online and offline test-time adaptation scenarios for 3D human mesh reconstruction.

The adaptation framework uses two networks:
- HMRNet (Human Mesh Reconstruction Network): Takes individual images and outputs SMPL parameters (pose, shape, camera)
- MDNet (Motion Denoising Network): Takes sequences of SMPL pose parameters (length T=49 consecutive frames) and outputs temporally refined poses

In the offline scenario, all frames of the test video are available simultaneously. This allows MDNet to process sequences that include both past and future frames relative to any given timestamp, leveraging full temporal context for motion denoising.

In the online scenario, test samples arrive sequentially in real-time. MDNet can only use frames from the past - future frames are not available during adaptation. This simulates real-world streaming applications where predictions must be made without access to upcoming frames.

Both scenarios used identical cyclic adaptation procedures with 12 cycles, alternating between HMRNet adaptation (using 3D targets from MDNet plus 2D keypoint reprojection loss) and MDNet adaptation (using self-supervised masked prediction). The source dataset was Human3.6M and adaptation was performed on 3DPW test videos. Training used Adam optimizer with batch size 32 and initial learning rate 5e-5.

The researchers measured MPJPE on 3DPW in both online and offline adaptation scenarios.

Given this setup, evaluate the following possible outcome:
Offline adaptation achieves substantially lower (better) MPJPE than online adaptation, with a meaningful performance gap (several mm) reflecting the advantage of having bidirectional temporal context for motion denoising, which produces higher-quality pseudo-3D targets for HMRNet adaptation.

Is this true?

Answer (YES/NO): NO